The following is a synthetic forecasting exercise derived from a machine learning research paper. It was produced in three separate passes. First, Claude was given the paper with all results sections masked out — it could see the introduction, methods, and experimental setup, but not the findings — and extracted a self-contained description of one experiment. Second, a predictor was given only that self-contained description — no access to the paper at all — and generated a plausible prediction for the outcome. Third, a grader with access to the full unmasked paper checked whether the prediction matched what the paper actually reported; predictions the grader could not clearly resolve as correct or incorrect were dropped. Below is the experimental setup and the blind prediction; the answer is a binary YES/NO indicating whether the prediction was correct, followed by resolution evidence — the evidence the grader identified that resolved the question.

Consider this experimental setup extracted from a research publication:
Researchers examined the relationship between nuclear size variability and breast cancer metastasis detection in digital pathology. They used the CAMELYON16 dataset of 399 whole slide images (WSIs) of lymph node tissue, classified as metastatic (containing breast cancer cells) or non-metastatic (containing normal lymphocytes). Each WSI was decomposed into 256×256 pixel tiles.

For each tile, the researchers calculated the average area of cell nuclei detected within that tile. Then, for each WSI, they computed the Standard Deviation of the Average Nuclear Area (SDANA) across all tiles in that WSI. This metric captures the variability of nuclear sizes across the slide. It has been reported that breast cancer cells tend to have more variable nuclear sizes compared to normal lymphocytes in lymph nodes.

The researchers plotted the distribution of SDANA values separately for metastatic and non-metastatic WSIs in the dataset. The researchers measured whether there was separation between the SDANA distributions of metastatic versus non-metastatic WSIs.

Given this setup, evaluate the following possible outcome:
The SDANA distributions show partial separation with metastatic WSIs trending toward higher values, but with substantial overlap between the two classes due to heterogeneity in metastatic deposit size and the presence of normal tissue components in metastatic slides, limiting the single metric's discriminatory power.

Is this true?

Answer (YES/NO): NO